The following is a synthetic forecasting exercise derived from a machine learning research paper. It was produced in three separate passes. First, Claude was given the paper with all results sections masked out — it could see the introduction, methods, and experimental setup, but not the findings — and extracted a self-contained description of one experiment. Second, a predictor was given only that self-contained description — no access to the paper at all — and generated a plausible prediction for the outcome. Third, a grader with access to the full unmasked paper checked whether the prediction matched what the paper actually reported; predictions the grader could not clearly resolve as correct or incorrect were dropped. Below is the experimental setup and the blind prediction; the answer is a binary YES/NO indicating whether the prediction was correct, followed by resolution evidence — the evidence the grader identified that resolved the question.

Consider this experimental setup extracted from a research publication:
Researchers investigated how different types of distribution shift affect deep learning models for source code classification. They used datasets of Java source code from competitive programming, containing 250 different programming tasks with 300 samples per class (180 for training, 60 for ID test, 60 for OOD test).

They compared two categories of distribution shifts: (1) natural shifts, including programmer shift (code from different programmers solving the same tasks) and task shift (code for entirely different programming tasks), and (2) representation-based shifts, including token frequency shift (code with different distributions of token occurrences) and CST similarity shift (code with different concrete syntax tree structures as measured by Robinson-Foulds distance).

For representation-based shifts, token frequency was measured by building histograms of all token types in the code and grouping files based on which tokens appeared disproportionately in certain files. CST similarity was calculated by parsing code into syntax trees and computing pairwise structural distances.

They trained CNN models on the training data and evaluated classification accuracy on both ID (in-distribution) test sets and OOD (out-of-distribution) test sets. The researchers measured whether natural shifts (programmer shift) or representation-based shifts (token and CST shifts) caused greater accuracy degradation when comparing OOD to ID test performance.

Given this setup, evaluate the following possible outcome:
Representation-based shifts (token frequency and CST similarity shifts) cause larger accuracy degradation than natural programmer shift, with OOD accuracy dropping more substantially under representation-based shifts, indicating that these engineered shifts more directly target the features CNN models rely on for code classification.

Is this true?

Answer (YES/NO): YES